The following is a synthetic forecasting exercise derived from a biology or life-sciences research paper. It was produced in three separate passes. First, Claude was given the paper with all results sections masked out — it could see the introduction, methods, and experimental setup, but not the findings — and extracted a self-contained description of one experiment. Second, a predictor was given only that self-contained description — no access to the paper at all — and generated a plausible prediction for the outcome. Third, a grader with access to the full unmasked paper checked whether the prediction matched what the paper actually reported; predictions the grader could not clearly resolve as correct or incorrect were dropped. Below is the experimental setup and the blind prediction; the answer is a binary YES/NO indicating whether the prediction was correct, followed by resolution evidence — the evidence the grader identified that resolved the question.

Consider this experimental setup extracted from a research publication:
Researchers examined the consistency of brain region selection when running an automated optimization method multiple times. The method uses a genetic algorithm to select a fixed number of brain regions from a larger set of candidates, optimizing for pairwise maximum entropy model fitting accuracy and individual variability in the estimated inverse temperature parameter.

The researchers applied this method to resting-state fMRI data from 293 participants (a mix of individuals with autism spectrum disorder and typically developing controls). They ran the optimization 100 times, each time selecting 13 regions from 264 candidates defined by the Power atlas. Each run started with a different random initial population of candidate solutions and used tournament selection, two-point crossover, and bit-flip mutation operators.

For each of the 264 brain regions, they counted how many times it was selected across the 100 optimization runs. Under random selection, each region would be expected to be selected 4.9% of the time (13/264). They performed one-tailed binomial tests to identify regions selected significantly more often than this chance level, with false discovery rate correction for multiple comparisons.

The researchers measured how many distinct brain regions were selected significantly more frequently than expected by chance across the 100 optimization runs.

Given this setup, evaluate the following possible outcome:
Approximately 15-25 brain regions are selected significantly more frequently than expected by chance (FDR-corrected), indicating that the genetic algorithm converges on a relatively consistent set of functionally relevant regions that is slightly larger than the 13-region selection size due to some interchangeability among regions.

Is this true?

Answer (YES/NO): NO